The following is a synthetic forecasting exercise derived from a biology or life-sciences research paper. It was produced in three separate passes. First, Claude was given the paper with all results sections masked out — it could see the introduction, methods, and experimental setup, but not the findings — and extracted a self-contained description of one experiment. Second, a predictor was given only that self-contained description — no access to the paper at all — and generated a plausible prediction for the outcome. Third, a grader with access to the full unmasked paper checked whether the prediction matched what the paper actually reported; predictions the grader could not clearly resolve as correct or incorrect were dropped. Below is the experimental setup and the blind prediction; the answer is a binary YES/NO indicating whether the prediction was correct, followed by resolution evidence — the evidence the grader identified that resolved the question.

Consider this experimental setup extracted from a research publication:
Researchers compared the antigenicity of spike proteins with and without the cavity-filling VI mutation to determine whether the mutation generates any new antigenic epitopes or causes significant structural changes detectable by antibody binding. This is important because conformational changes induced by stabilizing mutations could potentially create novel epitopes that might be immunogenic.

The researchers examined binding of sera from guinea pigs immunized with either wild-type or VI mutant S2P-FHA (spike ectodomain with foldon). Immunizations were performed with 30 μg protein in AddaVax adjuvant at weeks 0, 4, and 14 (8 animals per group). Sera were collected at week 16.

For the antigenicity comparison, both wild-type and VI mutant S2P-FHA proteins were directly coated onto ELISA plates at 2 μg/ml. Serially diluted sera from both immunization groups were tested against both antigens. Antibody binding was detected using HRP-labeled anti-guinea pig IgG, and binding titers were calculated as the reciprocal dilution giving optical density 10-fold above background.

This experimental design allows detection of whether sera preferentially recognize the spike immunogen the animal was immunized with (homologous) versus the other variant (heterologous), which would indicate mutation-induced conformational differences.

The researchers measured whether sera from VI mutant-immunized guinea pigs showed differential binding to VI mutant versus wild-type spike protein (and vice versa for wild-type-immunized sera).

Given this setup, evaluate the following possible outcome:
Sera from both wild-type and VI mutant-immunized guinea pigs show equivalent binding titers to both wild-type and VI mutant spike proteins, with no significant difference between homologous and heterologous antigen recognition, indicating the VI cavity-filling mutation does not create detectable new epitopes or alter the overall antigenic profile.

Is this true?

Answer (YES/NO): YES